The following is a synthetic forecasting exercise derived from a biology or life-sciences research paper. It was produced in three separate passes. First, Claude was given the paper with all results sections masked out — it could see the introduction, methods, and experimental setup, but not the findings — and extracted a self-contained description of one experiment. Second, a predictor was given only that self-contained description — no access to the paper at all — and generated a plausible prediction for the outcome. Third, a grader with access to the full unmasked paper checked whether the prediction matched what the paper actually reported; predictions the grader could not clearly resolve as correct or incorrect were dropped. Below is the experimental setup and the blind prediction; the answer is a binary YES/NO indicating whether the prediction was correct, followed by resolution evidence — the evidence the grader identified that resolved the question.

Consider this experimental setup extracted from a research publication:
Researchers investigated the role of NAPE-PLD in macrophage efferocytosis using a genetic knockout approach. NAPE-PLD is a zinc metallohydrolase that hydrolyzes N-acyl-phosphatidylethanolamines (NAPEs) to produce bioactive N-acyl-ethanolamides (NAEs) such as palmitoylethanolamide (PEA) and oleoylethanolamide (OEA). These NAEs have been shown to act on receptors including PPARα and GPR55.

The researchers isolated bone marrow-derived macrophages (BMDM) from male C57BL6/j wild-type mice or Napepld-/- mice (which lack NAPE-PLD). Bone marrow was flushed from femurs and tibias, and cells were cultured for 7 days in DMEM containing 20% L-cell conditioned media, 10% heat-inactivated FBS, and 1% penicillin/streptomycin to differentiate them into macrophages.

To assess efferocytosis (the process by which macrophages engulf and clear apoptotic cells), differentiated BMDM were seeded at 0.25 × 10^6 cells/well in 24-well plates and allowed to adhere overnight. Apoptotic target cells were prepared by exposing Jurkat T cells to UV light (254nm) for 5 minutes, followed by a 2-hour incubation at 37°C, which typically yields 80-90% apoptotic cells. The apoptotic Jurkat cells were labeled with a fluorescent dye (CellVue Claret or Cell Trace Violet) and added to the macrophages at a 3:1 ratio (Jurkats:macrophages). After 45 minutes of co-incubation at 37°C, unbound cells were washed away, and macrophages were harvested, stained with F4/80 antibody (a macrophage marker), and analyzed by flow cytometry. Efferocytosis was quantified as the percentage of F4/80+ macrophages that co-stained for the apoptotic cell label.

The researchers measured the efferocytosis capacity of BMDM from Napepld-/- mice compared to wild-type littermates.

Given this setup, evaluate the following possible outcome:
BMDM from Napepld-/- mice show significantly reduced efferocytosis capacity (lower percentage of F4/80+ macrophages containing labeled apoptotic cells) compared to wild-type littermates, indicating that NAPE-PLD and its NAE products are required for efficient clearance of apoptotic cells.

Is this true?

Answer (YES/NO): YES